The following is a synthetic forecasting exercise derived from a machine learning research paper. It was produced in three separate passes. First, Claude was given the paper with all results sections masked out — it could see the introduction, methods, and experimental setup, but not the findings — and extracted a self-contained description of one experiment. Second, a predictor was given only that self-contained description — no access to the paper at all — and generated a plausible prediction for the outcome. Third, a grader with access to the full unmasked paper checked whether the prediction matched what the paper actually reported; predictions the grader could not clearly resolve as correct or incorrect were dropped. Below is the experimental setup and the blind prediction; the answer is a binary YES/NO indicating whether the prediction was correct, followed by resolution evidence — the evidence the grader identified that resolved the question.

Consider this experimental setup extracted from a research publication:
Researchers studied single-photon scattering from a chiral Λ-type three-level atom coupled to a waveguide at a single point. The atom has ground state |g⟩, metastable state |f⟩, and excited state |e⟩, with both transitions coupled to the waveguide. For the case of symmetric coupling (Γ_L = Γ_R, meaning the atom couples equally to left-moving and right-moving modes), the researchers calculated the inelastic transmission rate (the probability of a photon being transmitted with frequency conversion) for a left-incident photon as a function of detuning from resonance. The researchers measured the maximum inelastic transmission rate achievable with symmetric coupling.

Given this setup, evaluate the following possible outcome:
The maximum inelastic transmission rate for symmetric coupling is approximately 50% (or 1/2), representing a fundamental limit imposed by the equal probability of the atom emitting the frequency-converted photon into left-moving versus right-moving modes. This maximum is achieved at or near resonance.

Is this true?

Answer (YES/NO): NO